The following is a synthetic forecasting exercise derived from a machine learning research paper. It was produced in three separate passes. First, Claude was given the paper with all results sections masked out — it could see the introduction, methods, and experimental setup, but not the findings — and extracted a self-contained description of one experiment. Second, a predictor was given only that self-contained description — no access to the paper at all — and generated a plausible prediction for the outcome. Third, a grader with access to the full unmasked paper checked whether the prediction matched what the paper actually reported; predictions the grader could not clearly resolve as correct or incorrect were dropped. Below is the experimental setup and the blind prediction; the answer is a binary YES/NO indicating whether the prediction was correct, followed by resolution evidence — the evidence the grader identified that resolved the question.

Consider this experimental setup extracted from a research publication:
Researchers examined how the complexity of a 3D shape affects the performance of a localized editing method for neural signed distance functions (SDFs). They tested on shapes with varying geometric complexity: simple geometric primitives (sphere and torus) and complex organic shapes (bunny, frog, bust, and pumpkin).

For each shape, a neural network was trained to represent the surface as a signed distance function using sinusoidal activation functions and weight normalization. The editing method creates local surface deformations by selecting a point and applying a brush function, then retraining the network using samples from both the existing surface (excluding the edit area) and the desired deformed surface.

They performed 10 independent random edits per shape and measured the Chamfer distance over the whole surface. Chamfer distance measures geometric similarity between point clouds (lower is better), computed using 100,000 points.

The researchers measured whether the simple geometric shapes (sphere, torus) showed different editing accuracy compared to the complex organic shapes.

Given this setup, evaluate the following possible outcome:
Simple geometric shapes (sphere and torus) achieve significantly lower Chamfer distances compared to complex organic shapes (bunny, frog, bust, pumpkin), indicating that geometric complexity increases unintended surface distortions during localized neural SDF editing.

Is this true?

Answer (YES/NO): NO